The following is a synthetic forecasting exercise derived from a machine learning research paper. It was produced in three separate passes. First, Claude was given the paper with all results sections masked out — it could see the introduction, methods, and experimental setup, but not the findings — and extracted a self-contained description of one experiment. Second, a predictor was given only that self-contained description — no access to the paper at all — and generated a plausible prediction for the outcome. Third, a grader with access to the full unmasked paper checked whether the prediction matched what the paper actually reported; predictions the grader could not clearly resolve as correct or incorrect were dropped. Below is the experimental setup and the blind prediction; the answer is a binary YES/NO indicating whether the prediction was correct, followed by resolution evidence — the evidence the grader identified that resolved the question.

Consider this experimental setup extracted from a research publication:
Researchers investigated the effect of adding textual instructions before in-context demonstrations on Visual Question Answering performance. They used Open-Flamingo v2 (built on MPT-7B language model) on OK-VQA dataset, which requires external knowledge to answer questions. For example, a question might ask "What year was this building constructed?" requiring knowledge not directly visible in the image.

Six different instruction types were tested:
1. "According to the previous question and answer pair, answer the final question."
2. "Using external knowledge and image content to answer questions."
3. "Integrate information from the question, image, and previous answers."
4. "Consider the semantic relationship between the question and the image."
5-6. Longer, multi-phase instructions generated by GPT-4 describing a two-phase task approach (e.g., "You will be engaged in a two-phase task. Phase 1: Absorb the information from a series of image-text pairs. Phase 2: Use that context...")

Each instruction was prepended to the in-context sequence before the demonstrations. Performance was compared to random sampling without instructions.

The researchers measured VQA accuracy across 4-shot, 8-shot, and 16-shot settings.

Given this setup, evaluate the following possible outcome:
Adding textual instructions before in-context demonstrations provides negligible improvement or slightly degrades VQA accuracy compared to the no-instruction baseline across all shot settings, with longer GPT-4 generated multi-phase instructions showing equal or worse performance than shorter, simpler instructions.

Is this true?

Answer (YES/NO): NO